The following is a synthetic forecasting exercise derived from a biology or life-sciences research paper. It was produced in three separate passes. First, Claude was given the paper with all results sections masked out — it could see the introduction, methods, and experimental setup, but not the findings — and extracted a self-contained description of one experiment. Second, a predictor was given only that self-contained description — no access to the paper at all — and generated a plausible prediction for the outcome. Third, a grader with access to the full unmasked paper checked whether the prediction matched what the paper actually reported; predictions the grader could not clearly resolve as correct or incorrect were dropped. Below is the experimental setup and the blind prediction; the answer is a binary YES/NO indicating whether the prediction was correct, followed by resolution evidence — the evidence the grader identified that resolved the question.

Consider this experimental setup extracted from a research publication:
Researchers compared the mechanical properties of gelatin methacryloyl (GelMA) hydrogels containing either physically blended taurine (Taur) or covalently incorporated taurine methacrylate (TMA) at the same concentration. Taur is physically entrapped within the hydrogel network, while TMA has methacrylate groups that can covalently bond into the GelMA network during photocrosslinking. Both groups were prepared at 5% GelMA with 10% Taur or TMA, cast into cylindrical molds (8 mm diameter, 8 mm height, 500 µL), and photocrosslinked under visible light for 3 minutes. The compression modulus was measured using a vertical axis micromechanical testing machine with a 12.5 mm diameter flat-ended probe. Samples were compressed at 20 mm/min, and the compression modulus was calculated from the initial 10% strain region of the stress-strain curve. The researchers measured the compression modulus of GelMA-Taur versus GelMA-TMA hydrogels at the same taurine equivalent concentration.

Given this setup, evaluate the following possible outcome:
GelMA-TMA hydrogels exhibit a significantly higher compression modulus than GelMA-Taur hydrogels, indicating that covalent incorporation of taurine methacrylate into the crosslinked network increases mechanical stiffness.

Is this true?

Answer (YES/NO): NO